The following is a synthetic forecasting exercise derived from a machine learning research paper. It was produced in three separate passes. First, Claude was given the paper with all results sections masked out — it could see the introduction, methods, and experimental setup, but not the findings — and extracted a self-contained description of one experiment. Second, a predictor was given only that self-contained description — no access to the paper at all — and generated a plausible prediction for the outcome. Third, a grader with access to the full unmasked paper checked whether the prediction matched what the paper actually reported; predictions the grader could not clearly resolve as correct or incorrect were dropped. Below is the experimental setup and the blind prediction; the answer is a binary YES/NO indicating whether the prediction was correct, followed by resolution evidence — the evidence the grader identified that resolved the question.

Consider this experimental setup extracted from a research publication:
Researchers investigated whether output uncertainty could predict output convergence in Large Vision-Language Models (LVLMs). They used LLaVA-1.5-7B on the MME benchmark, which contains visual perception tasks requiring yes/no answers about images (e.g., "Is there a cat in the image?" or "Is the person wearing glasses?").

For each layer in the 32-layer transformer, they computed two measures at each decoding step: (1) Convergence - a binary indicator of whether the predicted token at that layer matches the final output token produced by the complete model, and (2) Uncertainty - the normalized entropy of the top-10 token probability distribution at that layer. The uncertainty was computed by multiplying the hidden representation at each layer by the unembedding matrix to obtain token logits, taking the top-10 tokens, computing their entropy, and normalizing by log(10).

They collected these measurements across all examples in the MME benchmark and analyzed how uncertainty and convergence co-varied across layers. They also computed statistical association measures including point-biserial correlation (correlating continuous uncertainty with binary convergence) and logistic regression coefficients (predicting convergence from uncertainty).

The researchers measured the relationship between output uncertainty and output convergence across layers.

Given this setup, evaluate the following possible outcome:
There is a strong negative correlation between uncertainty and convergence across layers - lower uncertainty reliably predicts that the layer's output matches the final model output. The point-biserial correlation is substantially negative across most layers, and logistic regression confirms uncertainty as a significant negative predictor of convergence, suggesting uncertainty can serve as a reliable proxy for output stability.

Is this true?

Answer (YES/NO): YES